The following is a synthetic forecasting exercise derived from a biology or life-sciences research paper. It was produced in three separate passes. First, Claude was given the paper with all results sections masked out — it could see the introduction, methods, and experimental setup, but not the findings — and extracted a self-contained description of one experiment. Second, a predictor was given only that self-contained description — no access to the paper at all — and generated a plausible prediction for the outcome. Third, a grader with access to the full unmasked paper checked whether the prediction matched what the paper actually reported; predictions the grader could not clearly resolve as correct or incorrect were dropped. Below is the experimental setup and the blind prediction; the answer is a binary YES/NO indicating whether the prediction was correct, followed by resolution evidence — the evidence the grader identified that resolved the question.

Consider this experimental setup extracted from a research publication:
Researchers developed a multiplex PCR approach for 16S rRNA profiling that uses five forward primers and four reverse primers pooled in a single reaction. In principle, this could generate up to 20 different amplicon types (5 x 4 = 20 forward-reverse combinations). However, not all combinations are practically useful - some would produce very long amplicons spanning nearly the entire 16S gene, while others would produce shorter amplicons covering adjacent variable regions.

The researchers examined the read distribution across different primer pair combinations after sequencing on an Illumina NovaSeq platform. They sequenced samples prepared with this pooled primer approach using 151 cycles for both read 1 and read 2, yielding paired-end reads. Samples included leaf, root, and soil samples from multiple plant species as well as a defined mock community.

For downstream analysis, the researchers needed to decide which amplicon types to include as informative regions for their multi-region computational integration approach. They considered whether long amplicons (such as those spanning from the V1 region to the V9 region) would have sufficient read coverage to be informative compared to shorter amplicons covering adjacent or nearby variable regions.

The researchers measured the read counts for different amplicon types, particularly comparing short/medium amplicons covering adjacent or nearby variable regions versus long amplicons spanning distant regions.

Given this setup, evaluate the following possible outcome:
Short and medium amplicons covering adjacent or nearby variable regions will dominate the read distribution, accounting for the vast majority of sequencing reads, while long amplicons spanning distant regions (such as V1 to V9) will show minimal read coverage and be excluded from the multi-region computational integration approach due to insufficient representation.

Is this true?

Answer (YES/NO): YES